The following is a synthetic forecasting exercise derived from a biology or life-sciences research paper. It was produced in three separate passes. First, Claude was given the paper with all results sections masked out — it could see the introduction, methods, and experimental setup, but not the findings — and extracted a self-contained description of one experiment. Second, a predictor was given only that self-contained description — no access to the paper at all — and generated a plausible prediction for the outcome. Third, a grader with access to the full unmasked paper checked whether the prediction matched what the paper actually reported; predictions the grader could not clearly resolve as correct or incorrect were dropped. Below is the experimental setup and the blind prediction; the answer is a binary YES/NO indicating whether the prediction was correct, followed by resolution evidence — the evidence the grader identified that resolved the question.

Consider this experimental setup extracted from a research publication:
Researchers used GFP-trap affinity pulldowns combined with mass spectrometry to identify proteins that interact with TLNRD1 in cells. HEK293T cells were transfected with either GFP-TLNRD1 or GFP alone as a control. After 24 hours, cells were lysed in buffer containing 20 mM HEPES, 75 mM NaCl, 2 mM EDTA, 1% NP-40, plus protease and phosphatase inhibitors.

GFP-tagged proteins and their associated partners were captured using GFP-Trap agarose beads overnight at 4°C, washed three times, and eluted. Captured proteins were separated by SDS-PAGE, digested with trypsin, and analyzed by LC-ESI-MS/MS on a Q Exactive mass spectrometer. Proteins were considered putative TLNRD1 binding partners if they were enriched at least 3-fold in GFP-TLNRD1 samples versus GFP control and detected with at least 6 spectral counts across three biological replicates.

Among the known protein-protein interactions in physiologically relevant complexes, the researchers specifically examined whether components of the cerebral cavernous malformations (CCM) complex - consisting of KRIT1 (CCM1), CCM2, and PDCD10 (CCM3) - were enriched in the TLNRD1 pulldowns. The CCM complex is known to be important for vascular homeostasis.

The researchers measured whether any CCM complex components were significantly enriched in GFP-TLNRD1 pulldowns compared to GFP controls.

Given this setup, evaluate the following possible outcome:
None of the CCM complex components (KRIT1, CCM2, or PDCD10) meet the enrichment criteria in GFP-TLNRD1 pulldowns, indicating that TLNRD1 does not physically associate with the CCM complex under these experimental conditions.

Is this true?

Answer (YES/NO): NO